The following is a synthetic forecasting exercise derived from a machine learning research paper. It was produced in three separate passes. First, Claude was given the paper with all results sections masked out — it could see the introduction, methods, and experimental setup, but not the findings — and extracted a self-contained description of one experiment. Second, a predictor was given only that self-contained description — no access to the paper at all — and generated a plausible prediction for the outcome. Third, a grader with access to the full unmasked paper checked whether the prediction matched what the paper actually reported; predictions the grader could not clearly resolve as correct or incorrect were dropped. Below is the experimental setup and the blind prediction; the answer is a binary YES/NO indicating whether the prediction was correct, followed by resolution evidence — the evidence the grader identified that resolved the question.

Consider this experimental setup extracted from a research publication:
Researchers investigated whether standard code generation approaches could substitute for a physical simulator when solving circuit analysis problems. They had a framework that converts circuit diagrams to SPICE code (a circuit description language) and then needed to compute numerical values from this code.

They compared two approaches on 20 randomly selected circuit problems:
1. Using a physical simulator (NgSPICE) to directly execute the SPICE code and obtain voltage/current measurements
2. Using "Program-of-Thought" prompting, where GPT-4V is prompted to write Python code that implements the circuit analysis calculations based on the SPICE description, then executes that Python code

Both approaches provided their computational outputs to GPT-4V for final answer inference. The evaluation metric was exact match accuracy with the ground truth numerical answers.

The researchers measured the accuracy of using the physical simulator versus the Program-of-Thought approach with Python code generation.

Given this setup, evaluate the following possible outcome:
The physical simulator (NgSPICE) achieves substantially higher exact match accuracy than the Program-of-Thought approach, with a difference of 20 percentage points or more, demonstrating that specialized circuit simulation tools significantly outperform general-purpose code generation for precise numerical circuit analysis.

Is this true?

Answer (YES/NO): YES